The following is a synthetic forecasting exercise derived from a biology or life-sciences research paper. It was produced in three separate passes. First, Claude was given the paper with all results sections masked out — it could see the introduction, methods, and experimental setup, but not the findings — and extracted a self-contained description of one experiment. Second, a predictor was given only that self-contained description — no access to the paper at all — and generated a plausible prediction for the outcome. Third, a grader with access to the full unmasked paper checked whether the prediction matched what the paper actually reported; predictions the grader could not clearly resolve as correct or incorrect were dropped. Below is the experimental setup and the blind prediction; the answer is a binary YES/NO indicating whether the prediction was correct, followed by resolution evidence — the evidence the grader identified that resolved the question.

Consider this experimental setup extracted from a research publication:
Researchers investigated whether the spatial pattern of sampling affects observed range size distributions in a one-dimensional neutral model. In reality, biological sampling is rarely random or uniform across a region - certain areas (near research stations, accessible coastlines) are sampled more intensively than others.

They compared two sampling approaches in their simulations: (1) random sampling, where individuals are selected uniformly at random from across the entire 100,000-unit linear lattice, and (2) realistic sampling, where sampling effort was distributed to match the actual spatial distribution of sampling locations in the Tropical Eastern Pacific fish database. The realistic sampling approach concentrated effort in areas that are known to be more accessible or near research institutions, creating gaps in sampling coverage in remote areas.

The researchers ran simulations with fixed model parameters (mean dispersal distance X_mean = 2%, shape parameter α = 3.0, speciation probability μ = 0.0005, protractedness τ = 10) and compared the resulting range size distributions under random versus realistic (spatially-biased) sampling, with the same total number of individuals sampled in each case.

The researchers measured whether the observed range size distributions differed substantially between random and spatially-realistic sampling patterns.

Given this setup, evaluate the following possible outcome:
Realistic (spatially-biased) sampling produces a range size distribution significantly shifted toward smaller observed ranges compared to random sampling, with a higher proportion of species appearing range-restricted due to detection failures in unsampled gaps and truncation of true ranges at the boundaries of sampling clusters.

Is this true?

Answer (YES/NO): NO